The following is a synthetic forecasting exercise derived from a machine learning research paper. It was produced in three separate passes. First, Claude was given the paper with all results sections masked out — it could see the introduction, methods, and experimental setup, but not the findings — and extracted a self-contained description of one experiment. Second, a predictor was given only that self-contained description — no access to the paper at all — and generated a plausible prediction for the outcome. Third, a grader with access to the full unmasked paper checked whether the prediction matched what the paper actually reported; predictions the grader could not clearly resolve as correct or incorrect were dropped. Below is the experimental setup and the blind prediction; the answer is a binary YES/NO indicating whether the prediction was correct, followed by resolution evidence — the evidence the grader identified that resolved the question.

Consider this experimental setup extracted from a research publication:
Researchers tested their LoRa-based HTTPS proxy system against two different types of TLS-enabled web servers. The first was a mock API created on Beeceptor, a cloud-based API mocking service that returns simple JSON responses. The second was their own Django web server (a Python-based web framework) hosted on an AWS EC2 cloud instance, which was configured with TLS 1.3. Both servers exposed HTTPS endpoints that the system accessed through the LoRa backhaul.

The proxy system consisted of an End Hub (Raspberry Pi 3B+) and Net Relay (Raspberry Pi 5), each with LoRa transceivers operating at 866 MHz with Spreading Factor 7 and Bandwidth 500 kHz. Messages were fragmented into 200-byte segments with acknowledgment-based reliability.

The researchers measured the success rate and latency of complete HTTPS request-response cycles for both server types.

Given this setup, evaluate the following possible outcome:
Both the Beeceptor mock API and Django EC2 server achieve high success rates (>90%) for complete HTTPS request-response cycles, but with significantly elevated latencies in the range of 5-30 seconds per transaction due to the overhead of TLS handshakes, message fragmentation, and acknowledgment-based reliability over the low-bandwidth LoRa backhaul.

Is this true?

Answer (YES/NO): YES